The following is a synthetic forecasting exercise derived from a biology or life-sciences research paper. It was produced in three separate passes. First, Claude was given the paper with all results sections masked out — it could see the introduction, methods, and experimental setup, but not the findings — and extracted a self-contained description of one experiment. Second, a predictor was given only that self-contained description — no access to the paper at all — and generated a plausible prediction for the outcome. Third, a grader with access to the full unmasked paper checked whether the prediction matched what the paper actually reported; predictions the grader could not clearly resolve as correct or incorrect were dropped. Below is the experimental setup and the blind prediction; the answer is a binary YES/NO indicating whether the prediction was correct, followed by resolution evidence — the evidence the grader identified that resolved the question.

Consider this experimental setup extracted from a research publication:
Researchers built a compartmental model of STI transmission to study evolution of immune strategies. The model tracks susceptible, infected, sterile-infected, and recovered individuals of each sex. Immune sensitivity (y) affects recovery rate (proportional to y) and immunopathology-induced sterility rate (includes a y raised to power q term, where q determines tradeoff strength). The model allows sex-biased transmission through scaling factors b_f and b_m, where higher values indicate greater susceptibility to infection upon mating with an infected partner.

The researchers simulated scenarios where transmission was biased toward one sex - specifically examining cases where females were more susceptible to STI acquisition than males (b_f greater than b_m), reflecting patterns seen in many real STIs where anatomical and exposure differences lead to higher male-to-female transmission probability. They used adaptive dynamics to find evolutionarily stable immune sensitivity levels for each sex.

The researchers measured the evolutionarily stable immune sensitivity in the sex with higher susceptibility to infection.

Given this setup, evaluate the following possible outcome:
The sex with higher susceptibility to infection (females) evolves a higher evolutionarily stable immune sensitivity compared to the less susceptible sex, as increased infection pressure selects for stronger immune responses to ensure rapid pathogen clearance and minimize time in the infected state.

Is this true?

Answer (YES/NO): NO